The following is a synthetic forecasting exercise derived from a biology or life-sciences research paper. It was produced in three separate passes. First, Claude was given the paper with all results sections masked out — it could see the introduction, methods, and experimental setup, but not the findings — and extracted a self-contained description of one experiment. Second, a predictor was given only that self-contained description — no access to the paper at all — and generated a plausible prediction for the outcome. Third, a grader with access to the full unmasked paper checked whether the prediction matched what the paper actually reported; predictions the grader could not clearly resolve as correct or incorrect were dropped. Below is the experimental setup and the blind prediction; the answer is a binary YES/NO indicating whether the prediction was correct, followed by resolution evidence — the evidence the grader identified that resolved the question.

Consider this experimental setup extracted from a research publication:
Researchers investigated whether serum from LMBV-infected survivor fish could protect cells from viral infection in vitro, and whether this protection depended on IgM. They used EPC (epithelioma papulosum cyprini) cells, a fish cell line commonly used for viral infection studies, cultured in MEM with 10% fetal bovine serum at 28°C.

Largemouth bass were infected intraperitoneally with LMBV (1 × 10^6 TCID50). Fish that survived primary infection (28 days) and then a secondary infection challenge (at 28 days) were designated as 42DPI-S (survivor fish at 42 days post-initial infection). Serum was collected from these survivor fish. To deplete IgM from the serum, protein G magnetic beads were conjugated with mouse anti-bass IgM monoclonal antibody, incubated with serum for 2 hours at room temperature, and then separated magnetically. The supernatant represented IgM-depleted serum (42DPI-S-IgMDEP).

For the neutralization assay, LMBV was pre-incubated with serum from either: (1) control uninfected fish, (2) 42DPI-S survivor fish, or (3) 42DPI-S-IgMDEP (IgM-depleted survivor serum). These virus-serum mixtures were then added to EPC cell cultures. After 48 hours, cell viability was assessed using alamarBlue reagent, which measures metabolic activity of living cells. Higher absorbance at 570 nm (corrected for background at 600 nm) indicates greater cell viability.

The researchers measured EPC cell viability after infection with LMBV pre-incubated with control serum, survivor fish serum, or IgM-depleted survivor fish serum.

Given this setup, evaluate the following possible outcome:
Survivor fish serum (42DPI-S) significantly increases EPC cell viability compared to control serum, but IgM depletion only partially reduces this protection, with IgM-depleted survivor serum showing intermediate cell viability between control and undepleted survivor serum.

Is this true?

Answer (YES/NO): NO